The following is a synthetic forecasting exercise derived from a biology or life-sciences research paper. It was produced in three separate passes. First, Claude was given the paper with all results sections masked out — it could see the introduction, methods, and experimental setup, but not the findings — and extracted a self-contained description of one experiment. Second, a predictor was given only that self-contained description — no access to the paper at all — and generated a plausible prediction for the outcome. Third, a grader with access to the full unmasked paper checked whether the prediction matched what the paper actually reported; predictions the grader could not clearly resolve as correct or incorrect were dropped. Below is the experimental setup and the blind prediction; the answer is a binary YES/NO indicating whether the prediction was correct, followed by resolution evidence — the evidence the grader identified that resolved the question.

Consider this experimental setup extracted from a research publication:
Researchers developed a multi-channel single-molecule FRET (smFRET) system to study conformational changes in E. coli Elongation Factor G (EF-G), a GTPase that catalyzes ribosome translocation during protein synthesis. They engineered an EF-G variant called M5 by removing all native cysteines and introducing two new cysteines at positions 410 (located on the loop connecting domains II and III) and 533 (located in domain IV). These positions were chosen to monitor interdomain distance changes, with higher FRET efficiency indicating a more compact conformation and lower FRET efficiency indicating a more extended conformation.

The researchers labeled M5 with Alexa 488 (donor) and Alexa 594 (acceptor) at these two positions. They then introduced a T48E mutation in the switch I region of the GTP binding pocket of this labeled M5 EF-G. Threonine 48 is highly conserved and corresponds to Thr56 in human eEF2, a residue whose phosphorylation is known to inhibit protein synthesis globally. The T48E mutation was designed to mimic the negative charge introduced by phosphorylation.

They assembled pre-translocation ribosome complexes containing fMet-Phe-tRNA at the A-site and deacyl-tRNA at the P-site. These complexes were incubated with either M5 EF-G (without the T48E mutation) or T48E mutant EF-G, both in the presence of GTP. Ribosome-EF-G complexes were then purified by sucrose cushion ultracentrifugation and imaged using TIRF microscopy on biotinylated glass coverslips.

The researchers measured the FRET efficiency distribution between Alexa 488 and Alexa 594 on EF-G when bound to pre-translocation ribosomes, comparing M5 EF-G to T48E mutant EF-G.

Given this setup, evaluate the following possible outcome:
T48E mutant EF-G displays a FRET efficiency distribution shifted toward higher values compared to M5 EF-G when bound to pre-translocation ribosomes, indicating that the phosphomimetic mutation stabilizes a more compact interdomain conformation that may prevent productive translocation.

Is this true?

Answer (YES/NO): YES